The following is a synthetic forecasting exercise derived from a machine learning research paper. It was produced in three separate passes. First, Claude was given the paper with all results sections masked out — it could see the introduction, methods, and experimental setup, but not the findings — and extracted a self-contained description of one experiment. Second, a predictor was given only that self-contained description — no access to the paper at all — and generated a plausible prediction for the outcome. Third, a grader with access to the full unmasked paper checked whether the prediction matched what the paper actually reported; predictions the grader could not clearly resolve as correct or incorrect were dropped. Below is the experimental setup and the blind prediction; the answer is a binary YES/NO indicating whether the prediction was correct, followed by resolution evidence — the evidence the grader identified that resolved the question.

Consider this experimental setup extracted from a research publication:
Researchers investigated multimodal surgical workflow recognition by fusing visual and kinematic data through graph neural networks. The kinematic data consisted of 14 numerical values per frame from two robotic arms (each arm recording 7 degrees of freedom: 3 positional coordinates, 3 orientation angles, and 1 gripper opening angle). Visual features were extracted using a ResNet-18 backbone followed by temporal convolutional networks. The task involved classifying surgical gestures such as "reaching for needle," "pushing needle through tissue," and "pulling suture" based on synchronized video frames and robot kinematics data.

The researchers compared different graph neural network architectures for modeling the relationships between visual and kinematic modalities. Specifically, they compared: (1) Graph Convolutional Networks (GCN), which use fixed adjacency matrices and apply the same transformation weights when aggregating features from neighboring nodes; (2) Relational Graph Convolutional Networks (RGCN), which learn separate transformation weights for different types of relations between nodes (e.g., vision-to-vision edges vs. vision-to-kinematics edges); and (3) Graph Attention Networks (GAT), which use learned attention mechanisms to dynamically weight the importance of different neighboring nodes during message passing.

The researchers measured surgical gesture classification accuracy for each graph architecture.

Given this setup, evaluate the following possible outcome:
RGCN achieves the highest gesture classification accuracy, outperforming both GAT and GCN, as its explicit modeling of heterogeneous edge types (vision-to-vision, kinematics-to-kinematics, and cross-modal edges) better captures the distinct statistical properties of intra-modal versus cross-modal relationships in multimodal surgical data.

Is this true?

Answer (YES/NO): NO